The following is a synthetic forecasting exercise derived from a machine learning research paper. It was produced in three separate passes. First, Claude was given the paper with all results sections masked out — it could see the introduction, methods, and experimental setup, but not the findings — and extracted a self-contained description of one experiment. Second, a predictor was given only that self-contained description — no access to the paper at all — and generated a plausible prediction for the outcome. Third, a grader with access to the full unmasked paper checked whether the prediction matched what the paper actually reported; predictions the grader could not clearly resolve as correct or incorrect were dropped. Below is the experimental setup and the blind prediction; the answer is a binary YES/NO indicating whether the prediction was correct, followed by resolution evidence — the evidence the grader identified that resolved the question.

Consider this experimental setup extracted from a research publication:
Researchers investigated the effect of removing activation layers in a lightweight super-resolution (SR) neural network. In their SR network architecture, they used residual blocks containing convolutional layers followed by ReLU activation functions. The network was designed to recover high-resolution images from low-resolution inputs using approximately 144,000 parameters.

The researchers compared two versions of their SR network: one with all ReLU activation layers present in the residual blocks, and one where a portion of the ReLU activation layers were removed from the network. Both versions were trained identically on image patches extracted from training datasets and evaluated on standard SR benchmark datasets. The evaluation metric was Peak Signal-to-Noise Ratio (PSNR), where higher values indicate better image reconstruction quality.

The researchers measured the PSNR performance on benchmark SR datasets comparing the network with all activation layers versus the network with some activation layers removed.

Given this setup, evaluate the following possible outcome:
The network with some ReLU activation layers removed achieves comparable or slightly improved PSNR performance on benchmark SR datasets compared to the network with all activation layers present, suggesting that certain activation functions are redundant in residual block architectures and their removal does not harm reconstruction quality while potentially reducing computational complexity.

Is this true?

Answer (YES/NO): YES